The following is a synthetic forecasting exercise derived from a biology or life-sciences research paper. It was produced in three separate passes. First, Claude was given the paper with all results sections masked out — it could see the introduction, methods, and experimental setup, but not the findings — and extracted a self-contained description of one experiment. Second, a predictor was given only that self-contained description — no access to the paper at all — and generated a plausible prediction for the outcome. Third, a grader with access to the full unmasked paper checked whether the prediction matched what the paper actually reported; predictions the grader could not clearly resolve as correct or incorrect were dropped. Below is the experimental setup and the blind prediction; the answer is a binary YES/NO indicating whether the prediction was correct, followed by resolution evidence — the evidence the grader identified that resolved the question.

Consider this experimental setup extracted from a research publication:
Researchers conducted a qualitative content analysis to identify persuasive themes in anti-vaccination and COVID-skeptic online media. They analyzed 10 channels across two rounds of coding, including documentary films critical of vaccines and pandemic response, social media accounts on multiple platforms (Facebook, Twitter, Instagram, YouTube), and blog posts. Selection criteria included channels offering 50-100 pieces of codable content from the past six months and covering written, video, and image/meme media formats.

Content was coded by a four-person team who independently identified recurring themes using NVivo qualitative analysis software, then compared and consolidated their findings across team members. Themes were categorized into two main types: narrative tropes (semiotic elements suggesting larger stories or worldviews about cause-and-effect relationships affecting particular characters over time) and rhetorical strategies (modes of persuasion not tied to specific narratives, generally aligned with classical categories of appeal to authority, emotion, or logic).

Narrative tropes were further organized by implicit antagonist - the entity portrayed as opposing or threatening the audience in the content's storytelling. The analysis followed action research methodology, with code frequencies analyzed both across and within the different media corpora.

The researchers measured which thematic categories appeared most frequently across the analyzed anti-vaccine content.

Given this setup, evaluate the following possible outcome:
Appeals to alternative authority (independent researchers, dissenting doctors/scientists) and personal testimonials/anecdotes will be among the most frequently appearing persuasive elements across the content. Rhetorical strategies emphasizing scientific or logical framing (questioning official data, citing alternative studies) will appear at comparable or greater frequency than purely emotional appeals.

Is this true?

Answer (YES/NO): NO